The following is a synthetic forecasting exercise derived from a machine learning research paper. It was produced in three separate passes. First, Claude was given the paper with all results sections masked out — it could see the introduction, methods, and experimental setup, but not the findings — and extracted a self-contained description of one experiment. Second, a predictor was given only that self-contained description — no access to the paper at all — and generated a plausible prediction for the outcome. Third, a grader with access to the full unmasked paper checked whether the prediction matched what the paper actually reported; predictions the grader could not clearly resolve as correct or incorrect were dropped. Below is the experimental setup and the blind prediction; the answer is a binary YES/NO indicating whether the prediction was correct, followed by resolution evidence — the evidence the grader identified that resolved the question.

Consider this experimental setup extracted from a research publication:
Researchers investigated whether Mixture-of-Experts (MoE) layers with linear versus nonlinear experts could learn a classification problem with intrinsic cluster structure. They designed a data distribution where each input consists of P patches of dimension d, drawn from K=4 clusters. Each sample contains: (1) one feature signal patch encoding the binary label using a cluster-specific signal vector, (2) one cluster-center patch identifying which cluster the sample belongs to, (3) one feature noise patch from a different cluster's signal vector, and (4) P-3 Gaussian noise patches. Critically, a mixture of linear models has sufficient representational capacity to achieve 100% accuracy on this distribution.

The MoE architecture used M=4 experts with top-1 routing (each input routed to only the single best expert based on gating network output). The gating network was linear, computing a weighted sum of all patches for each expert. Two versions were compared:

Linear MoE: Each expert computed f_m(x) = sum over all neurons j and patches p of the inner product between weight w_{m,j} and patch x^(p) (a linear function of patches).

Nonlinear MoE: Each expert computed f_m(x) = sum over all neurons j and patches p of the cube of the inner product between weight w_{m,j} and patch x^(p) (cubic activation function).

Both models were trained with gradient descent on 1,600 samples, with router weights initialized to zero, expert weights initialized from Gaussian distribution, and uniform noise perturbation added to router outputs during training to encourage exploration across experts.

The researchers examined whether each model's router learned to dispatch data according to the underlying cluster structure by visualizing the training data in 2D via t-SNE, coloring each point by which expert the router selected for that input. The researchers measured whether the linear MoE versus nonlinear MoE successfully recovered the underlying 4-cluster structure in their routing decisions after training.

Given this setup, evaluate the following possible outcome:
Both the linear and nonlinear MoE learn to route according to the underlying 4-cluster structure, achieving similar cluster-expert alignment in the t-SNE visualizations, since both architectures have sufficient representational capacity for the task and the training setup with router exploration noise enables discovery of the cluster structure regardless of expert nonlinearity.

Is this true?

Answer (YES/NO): NO